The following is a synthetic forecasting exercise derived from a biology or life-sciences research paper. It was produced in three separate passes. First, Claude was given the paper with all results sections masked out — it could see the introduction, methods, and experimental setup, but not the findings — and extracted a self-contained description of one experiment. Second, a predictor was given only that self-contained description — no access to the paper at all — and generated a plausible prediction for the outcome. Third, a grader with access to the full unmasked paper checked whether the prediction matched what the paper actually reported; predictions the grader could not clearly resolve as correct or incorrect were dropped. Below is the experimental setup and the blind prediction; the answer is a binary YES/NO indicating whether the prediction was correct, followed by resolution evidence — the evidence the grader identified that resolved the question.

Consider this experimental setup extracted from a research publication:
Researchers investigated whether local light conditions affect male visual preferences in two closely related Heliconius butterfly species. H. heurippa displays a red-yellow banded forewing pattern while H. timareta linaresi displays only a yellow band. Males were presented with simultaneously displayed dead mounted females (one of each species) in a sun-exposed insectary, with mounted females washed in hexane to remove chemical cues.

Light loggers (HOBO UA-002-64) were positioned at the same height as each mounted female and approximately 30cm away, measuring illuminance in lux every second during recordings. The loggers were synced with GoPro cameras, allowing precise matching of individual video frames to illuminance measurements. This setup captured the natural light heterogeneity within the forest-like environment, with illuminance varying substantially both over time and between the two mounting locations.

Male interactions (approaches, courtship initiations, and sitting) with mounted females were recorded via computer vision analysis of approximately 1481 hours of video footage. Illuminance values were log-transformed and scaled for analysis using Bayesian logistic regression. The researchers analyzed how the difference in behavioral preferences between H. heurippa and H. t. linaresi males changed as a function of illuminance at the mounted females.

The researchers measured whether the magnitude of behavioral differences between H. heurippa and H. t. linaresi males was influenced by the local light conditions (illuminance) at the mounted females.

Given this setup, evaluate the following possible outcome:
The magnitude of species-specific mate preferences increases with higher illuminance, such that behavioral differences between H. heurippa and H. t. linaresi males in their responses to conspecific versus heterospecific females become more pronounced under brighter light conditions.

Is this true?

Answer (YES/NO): YES